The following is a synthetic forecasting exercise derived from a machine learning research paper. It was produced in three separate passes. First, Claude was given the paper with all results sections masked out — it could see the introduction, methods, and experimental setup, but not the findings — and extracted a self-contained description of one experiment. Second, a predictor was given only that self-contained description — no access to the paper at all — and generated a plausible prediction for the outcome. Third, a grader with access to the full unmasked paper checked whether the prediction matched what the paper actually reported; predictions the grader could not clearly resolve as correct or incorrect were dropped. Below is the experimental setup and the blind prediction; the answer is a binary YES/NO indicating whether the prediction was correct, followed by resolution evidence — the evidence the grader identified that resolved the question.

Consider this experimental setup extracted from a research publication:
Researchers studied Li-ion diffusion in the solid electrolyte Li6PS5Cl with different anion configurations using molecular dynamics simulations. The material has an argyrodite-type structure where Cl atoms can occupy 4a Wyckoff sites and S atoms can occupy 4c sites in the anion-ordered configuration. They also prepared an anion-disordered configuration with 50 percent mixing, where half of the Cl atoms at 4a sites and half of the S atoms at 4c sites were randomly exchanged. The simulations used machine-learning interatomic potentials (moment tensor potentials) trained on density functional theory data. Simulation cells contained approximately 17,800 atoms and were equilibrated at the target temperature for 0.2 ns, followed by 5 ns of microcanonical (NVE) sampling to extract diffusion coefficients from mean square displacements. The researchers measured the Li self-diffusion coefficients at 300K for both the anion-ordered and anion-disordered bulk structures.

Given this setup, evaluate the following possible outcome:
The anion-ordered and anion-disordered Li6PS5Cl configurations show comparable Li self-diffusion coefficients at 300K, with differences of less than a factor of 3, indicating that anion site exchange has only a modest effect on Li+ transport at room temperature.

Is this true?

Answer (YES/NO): NO